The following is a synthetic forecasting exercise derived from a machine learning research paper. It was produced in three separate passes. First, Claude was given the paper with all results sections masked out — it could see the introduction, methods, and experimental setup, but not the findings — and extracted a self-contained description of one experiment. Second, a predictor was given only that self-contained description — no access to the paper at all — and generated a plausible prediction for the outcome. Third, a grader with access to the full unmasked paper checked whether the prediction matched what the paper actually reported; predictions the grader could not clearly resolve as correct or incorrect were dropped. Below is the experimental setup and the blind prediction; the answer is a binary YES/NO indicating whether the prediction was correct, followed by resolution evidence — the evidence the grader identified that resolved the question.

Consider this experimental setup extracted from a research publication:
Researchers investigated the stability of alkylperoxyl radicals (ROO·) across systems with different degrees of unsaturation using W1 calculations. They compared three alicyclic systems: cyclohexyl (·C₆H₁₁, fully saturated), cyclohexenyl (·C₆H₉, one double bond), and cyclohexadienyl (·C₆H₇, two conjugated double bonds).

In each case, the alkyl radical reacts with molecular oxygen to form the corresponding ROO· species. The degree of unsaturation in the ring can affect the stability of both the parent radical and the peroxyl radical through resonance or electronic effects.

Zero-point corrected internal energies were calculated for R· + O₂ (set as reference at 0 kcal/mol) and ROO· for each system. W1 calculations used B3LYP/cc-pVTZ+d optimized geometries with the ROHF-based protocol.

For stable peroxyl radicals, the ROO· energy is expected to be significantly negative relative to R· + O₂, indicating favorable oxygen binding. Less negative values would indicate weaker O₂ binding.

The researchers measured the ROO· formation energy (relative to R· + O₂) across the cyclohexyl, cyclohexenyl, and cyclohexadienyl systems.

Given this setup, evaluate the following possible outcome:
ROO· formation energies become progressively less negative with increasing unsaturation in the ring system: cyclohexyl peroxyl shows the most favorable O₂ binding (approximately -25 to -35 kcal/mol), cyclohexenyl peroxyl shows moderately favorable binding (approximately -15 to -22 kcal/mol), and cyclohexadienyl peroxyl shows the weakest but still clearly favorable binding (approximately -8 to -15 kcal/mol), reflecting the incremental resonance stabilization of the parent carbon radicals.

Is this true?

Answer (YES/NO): NO